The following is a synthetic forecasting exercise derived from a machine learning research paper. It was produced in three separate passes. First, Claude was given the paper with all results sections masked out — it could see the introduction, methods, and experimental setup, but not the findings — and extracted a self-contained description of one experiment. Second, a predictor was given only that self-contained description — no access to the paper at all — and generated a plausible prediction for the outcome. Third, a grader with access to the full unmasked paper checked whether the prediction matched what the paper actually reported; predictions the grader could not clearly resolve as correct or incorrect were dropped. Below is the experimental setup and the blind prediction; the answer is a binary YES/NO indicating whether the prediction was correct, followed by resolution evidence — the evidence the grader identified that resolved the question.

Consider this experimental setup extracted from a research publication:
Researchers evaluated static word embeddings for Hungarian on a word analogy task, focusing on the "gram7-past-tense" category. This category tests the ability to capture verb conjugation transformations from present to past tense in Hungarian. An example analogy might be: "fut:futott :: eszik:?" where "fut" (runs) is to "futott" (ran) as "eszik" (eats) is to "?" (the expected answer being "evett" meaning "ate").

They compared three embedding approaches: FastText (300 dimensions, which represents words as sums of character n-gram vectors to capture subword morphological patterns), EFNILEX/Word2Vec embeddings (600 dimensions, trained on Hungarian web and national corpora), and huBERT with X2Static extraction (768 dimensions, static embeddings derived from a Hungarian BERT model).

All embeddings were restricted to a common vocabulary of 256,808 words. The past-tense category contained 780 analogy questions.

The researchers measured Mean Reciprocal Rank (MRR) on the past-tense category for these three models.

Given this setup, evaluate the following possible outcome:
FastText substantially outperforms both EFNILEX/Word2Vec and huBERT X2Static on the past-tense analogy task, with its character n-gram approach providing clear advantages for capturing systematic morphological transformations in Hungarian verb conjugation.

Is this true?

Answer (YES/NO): NO